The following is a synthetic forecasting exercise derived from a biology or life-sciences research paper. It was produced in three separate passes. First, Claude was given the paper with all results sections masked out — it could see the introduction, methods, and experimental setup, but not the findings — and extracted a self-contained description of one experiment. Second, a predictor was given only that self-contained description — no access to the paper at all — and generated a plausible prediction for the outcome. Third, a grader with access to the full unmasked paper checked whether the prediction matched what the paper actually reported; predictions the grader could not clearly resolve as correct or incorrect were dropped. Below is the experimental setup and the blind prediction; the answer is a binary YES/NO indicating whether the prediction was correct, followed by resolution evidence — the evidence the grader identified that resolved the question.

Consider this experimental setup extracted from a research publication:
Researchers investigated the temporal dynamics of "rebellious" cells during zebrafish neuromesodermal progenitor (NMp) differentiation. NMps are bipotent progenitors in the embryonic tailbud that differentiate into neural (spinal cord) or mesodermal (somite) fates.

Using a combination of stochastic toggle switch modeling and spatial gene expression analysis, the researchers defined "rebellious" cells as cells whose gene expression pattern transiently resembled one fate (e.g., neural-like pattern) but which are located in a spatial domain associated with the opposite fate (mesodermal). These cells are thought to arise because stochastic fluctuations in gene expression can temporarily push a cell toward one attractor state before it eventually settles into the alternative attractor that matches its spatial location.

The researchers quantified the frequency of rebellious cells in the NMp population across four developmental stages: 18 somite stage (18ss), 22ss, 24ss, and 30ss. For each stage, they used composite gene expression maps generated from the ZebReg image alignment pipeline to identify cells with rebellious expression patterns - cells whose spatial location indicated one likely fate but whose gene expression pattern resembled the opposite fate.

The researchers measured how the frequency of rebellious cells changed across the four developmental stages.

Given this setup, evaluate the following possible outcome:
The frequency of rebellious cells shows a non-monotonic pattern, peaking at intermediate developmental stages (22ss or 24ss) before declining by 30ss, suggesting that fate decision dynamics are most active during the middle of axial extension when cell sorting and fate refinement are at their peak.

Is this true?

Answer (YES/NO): YES